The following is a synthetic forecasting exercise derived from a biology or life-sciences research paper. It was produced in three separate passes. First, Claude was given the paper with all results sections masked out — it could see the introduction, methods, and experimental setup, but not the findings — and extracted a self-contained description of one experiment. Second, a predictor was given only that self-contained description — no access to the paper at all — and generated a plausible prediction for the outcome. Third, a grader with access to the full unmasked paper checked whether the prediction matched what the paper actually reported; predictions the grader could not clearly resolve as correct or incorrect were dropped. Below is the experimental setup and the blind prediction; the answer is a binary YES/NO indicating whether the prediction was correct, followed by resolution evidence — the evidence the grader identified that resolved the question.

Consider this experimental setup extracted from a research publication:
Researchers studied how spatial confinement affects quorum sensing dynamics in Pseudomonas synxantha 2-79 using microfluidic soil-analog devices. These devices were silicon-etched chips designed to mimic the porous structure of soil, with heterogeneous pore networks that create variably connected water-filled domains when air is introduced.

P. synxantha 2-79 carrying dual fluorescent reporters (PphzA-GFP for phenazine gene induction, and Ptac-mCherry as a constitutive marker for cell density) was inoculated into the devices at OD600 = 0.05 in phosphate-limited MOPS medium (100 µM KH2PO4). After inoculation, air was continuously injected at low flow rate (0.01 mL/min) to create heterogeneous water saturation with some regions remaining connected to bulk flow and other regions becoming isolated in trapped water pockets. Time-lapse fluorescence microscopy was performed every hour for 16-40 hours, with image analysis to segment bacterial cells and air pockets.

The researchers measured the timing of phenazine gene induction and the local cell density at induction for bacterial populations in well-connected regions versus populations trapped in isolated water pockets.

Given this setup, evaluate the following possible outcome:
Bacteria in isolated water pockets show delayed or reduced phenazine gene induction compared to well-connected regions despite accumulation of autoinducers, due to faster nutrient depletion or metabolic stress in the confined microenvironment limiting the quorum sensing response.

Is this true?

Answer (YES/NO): NO